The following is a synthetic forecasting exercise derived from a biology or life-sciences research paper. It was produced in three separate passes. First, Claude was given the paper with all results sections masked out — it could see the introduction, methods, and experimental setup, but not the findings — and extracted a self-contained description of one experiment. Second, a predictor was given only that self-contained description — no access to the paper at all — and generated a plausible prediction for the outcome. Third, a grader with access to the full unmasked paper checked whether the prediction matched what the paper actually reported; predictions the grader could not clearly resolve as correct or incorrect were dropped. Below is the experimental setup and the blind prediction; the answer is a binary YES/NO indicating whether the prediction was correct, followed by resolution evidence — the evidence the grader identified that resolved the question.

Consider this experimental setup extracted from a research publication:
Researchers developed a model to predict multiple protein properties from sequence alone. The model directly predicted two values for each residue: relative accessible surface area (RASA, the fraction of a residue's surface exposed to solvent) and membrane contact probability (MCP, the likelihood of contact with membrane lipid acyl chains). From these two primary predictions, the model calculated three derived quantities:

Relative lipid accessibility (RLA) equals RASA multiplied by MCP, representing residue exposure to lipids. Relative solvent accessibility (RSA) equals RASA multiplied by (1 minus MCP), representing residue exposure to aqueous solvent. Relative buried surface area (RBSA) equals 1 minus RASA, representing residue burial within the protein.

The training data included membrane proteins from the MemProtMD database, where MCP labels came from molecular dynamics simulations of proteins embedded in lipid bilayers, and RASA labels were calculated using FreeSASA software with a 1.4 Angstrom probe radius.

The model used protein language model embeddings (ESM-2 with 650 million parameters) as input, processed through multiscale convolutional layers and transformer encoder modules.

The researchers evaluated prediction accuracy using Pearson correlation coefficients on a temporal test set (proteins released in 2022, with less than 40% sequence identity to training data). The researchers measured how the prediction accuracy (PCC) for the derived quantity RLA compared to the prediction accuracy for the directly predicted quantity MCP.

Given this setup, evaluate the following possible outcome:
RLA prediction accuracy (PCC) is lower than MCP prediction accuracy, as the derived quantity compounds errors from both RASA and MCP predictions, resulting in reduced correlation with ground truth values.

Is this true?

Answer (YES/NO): YES